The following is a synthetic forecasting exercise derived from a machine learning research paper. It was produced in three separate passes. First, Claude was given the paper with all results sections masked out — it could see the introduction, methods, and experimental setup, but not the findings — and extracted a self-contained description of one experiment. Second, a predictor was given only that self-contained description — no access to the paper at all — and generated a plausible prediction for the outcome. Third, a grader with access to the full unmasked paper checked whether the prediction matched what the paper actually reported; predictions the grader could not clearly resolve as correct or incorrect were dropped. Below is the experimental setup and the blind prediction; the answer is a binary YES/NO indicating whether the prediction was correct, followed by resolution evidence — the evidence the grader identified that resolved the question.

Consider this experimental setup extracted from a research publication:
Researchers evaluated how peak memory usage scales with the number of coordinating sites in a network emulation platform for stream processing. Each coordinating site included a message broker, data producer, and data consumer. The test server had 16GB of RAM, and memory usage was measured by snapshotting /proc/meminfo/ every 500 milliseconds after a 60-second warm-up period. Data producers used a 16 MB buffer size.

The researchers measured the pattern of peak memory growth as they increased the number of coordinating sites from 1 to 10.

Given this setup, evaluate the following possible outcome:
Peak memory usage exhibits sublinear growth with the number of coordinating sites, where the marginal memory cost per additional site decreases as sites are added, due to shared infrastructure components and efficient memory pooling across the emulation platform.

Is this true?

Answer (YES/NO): NO